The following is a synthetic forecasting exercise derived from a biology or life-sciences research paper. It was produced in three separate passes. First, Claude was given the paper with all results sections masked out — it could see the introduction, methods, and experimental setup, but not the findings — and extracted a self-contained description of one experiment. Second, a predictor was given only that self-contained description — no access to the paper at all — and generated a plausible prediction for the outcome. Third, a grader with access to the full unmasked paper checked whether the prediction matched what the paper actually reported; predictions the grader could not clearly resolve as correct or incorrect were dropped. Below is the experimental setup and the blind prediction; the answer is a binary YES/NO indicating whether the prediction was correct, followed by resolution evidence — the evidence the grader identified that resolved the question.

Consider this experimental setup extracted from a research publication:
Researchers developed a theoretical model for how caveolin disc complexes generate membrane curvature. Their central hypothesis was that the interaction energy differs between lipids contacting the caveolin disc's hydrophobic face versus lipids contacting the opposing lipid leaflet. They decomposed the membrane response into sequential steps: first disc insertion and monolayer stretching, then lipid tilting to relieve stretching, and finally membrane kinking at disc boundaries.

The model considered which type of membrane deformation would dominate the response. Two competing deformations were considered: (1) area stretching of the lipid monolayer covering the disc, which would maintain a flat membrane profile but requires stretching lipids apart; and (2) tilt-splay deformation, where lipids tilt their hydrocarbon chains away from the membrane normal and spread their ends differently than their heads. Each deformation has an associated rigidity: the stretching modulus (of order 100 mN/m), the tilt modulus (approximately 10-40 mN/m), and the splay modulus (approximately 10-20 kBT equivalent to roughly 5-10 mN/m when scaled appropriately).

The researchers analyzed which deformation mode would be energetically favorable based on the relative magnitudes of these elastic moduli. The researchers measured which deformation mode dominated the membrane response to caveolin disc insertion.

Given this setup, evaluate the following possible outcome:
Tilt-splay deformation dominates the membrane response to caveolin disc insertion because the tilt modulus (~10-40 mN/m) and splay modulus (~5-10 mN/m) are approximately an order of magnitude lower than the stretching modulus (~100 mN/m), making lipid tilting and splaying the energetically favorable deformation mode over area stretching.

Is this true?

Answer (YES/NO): YES